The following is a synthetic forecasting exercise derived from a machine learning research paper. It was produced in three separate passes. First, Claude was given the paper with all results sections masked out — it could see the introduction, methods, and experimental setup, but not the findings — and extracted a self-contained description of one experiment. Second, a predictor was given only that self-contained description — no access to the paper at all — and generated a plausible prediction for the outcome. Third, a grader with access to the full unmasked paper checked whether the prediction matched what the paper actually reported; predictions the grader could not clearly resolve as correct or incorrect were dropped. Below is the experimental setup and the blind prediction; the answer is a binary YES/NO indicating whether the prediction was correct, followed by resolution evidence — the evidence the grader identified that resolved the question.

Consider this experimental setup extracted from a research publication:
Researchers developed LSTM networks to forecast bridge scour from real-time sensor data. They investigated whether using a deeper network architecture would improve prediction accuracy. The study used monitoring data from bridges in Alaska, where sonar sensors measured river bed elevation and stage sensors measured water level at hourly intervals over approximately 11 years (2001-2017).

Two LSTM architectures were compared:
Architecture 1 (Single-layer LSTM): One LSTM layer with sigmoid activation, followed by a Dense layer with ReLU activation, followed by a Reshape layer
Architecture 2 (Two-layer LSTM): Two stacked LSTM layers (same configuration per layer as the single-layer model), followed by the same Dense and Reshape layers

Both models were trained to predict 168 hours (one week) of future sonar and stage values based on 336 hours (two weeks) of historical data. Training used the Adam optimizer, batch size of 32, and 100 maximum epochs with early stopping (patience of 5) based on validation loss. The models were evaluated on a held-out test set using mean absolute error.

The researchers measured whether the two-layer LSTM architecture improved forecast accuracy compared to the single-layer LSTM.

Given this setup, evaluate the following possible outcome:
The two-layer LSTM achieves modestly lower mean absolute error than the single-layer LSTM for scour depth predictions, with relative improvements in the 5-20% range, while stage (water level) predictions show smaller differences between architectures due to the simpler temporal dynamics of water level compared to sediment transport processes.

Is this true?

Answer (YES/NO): NO